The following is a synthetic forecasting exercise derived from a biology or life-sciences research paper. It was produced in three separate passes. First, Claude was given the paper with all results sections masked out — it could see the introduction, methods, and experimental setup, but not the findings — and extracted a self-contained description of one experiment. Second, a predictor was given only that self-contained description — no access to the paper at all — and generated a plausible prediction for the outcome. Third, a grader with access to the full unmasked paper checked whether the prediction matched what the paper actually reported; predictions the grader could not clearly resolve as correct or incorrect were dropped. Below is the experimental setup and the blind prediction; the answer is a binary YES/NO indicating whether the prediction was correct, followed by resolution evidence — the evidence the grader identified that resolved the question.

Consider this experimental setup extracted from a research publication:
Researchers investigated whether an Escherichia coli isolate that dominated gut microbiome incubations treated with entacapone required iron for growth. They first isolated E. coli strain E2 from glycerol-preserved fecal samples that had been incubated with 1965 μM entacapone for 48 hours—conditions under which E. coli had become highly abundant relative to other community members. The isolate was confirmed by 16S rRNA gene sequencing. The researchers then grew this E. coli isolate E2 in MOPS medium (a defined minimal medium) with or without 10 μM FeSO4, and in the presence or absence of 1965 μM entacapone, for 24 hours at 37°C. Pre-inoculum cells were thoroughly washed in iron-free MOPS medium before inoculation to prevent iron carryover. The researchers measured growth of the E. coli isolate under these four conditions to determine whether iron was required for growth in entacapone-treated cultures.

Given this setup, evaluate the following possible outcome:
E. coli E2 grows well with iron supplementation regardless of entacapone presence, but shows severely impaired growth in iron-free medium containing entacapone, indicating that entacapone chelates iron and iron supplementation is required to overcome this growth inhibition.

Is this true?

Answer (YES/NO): NO